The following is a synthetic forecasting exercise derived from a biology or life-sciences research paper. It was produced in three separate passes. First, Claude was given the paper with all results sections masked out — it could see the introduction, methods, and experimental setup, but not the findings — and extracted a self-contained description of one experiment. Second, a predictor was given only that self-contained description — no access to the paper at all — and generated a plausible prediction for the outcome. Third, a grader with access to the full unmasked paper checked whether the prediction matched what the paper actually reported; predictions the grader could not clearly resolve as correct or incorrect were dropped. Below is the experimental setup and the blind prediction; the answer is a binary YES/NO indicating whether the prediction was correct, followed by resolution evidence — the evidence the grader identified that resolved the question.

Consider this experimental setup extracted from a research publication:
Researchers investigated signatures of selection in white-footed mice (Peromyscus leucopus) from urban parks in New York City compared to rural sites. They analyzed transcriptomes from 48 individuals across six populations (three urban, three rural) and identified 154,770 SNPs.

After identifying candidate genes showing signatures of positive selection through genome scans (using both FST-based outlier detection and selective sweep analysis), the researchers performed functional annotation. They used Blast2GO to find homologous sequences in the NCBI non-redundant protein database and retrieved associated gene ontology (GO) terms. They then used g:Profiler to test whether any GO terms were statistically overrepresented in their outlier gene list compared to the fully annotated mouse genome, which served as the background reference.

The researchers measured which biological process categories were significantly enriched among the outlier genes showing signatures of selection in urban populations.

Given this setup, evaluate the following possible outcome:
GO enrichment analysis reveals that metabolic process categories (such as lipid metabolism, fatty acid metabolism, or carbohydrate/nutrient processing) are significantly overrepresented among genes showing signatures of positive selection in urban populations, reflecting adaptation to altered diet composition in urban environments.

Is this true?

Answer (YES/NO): YES